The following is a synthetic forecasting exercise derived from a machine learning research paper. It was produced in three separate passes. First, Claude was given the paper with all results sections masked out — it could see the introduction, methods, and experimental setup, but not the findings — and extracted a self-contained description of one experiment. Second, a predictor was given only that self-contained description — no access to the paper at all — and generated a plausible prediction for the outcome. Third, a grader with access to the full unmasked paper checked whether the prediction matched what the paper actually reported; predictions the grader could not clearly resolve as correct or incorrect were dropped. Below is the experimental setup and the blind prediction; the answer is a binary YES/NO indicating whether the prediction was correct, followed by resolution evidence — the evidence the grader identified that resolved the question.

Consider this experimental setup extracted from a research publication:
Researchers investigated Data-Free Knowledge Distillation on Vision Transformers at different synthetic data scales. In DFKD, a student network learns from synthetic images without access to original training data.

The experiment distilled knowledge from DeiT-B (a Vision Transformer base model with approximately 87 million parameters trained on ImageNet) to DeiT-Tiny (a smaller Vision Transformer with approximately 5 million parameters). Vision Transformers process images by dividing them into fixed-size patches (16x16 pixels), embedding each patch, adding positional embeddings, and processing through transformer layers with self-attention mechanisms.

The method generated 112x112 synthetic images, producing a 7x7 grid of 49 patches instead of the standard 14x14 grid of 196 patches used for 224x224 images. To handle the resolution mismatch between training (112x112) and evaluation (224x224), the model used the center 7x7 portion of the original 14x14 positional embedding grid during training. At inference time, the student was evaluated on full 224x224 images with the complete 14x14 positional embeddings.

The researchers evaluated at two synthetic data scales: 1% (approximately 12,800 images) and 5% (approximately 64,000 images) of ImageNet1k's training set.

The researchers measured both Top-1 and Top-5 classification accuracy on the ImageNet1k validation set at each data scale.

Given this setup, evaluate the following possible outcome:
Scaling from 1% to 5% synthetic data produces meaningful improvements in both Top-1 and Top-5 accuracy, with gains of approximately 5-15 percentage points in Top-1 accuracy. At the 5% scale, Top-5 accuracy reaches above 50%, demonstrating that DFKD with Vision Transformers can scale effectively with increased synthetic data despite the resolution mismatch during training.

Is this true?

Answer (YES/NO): YES